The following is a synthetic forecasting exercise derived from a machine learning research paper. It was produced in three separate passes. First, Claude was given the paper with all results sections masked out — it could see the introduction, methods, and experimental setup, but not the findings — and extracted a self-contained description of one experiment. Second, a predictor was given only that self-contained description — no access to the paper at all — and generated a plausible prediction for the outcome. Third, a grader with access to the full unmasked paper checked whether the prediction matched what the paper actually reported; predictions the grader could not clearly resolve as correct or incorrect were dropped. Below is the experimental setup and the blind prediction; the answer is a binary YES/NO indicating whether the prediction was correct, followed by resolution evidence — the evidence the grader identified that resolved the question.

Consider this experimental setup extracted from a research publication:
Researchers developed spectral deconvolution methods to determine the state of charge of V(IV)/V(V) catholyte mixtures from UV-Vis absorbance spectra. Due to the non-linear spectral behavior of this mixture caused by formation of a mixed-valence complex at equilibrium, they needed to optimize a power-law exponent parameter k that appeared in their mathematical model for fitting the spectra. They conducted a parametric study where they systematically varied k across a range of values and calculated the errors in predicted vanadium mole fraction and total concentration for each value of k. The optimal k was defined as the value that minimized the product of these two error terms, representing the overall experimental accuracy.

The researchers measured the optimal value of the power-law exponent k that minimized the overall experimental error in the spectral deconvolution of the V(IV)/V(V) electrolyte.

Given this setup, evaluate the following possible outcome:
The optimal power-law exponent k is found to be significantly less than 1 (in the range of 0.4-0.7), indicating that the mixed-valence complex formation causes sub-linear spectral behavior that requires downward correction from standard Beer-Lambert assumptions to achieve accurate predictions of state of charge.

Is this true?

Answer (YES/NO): NO